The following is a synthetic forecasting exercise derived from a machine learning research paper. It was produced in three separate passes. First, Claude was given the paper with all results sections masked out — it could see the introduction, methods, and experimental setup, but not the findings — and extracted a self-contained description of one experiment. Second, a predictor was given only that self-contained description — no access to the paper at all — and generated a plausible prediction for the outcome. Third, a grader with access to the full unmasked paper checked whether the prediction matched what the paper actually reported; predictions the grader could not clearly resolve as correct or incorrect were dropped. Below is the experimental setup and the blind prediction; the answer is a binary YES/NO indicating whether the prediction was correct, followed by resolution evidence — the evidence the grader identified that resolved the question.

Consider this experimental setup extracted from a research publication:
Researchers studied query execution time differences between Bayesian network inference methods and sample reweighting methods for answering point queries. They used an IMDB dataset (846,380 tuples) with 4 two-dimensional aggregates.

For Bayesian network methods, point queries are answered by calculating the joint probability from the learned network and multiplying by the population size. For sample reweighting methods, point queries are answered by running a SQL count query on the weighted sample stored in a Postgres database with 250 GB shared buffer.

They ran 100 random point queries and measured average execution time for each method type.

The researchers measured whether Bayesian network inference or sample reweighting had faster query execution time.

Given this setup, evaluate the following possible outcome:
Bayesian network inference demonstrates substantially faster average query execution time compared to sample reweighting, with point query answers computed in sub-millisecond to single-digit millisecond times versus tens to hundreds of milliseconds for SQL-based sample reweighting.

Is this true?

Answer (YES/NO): NO